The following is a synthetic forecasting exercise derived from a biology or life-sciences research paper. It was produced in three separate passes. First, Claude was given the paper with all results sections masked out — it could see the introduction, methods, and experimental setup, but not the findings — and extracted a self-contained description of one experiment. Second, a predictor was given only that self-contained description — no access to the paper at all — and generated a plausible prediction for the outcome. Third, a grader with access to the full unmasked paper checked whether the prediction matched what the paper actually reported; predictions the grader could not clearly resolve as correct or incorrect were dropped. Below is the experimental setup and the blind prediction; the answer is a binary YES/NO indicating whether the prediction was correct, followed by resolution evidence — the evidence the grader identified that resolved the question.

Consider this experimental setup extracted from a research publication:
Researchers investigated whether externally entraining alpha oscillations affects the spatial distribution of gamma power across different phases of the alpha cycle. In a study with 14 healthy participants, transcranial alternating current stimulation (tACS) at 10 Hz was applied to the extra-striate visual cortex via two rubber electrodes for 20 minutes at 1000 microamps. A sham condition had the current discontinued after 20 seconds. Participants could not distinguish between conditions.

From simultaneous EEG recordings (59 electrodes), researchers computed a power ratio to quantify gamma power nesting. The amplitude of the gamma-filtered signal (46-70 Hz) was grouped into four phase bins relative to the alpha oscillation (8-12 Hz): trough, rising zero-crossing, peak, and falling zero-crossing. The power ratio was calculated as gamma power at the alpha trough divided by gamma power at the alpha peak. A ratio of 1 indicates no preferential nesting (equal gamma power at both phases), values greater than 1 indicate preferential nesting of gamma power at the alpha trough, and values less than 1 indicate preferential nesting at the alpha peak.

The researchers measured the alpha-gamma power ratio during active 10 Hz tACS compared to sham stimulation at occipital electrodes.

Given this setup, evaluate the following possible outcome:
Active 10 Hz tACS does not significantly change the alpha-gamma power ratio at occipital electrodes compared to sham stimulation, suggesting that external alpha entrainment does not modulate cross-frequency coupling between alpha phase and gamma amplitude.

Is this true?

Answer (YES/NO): NO